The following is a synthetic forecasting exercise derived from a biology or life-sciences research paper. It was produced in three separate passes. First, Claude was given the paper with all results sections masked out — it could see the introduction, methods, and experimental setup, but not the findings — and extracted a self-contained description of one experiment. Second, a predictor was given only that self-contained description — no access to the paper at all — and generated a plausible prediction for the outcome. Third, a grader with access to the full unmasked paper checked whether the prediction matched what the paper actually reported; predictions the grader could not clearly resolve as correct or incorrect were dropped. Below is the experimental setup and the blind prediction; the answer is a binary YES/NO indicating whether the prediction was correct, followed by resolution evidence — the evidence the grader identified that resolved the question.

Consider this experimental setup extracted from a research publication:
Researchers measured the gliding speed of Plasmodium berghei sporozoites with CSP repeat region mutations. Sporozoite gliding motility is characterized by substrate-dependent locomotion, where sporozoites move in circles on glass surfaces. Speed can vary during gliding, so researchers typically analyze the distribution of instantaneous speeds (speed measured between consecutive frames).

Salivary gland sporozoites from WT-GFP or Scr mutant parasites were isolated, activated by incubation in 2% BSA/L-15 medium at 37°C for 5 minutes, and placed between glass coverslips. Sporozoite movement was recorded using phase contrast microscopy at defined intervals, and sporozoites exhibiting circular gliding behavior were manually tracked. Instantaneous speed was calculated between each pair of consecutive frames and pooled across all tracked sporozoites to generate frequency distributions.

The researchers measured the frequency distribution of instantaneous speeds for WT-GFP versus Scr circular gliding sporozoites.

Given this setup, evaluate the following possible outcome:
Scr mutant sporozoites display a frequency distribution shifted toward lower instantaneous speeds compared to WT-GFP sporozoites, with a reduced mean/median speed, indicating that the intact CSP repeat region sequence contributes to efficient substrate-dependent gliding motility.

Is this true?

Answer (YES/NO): YES